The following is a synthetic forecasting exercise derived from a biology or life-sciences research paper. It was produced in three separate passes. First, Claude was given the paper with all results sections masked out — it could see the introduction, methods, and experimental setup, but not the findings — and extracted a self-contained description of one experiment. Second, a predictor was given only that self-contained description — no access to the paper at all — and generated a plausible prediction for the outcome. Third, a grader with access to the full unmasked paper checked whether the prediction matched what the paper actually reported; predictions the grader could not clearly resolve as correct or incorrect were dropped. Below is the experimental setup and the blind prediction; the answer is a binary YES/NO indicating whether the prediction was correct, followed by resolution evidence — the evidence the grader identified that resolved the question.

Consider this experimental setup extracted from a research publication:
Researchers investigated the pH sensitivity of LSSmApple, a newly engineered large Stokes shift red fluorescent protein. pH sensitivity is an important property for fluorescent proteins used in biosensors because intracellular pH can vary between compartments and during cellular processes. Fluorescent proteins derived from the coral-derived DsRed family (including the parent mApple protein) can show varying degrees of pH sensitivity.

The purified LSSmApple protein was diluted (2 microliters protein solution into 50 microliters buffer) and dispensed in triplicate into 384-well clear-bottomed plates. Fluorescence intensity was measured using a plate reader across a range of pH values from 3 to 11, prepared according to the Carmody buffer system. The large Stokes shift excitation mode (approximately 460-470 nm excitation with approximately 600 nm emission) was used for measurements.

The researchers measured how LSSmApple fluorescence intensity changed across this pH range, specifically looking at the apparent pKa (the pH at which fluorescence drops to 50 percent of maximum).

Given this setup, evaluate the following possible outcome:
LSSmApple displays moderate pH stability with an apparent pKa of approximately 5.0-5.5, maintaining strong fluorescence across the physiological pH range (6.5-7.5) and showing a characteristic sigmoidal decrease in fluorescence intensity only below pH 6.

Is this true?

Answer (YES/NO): NO